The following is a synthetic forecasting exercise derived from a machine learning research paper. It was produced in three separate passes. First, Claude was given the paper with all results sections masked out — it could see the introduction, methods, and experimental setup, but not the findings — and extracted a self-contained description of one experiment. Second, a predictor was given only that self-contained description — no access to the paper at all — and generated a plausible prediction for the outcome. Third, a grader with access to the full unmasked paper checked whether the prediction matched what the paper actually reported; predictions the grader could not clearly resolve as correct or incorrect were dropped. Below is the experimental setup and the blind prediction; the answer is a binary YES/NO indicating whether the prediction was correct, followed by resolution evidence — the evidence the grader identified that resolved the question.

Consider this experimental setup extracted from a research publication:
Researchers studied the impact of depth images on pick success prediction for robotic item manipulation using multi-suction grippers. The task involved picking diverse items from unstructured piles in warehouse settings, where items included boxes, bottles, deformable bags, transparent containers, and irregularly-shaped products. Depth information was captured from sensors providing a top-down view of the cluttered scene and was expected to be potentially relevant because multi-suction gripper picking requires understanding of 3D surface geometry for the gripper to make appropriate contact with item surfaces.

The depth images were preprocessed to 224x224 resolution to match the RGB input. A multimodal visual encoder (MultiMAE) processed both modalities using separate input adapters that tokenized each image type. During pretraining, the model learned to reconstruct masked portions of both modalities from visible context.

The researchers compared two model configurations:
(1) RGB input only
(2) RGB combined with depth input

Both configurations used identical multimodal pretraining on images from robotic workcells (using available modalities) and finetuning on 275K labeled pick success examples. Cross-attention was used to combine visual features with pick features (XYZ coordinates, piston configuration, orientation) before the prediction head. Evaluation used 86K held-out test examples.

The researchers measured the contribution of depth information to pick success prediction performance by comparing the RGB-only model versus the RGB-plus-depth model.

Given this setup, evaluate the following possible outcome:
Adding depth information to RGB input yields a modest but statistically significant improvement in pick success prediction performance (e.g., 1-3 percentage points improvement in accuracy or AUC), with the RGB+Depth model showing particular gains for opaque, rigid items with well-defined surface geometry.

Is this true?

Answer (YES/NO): NO